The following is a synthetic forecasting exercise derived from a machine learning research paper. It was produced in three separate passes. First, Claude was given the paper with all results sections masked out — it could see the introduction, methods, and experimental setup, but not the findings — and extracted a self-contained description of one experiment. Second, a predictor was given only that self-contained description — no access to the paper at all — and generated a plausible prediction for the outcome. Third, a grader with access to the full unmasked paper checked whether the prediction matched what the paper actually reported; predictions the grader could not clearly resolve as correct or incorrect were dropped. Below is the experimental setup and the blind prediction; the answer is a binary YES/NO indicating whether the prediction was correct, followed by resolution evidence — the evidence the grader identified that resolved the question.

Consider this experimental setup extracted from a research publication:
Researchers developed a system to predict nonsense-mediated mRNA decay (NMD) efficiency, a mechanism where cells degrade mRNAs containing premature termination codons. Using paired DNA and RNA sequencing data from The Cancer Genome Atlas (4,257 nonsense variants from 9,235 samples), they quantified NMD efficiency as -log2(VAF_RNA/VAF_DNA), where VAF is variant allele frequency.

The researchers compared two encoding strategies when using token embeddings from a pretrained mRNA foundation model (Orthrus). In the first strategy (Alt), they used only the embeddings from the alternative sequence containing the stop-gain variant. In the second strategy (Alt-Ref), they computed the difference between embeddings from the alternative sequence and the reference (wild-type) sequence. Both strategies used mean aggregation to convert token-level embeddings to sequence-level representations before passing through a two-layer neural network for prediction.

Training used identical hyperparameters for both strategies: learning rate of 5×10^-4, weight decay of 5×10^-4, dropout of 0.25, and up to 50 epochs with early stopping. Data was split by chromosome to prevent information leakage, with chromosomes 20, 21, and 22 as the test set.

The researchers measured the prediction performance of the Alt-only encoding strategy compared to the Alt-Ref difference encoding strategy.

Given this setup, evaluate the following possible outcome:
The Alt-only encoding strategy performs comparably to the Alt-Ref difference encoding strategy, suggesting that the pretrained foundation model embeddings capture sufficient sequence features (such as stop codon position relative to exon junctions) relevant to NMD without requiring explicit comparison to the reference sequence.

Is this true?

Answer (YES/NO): NO